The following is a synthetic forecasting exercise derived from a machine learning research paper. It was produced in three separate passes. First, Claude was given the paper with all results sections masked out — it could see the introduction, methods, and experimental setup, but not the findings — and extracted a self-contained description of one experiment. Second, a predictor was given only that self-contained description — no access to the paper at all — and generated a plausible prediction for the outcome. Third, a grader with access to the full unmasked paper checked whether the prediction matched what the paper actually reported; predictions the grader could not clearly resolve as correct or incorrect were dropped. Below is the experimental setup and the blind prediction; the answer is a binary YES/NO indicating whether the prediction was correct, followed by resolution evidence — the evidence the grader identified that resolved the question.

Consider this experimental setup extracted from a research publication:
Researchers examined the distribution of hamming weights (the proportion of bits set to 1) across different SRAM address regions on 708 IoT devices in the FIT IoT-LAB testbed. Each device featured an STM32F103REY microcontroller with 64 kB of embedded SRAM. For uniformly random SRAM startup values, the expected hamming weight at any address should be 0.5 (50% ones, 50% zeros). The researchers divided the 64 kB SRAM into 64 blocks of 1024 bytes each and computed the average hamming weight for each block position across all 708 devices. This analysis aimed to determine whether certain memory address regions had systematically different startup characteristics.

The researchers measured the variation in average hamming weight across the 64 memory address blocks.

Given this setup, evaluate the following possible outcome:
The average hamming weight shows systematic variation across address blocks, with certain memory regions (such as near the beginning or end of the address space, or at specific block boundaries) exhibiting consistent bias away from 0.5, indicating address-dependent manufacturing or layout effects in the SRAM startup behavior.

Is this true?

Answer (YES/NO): NO